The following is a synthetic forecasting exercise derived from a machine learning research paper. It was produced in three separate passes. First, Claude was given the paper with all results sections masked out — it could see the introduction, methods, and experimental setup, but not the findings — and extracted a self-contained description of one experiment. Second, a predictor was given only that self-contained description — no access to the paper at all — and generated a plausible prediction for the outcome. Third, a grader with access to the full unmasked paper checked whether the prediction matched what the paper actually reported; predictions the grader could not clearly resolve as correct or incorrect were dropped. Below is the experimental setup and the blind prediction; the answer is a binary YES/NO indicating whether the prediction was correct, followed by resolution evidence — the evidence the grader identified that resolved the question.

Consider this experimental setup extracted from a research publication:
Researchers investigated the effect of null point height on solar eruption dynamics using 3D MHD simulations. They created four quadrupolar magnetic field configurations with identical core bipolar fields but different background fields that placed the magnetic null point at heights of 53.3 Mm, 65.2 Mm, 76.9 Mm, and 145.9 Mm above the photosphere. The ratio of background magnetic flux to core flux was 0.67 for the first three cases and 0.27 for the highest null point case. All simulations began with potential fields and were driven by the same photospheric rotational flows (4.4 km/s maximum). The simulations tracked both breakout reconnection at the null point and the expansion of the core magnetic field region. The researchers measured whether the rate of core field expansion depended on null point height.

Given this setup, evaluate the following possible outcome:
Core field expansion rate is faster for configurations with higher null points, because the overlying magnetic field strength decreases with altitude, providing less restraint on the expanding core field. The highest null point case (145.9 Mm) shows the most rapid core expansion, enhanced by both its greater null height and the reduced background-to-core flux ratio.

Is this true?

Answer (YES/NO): NO